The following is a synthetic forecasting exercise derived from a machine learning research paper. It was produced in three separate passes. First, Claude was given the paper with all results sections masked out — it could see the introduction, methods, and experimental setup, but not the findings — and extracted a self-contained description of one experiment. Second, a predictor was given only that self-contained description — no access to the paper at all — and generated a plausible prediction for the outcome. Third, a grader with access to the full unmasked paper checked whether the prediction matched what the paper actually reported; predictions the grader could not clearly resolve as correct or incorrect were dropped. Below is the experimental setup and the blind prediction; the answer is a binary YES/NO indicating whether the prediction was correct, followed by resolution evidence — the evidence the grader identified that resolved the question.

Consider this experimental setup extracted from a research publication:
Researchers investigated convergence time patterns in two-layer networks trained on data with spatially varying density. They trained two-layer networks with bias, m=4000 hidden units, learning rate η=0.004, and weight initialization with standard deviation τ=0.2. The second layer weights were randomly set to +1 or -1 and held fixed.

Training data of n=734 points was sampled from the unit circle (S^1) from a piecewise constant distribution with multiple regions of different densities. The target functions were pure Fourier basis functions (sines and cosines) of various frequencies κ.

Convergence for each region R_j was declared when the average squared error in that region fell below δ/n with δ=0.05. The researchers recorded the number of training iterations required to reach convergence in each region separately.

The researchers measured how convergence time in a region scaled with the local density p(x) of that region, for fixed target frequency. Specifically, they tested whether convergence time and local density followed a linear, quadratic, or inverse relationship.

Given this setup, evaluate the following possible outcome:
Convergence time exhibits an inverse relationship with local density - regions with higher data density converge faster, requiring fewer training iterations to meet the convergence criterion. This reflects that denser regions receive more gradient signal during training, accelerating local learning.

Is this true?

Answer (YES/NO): YES